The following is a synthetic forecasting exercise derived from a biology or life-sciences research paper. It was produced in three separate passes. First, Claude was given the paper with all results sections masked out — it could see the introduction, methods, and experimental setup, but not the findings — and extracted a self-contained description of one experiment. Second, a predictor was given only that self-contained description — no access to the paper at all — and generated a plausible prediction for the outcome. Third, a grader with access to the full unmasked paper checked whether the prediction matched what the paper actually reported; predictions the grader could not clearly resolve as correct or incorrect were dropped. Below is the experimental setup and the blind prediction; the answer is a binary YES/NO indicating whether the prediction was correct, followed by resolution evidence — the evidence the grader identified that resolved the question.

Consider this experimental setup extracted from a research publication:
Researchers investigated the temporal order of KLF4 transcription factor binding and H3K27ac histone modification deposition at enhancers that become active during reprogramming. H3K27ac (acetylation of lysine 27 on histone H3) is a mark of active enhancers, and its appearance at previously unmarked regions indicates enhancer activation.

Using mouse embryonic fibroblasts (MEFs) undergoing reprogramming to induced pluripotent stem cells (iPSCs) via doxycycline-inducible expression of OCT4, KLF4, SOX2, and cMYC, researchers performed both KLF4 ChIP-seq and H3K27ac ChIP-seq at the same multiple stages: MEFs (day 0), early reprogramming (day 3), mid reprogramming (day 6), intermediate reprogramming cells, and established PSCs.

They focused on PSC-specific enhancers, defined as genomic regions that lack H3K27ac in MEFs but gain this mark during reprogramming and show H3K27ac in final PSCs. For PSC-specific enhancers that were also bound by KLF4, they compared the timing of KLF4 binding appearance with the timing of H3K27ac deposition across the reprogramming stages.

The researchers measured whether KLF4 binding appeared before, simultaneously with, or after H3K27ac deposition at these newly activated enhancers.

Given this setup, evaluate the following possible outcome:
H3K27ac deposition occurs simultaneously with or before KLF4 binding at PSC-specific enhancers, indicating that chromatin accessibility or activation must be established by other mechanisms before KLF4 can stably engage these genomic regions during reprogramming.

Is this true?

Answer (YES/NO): NO